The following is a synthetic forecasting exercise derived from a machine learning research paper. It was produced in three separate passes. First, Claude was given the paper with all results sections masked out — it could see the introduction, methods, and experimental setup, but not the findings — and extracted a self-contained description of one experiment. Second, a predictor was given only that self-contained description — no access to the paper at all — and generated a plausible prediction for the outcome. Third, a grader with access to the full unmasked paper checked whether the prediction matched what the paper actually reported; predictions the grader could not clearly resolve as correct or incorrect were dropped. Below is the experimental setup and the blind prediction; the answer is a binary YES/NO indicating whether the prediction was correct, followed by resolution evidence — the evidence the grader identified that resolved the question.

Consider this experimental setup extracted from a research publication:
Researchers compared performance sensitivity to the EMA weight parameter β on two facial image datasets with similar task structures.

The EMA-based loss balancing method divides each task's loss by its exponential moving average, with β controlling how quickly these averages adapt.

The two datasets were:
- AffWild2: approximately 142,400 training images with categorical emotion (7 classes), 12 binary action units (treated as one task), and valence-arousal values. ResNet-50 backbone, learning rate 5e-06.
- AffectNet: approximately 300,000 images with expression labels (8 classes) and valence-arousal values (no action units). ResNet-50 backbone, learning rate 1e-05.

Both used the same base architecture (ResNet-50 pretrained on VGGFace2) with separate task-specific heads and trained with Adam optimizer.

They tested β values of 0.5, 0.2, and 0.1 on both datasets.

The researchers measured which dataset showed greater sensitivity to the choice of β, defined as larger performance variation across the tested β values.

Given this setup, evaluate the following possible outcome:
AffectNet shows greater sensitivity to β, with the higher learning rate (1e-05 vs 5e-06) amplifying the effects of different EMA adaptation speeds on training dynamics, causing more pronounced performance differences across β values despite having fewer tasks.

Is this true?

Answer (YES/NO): YES